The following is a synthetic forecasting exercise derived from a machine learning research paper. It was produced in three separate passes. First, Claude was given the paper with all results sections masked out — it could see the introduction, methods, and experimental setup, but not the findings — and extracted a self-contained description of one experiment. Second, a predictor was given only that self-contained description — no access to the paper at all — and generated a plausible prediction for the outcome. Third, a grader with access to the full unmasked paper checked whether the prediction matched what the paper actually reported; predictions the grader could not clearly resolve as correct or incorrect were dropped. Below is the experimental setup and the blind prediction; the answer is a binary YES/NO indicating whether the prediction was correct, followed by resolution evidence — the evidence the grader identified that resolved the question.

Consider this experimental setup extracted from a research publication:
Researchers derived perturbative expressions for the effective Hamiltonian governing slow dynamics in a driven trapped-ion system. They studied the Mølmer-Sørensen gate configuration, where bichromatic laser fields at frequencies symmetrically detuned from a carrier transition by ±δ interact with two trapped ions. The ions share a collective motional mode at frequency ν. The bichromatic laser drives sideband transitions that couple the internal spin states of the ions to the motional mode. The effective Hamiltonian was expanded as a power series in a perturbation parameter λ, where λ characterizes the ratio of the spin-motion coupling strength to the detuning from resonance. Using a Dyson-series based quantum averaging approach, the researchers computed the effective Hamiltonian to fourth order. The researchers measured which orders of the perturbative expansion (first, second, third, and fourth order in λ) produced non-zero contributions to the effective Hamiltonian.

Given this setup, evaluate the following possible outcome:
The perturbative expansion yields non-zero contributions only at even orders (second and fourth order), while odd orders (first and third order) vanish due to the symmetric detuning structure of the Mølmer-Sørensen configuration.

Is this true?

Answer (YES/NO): YES